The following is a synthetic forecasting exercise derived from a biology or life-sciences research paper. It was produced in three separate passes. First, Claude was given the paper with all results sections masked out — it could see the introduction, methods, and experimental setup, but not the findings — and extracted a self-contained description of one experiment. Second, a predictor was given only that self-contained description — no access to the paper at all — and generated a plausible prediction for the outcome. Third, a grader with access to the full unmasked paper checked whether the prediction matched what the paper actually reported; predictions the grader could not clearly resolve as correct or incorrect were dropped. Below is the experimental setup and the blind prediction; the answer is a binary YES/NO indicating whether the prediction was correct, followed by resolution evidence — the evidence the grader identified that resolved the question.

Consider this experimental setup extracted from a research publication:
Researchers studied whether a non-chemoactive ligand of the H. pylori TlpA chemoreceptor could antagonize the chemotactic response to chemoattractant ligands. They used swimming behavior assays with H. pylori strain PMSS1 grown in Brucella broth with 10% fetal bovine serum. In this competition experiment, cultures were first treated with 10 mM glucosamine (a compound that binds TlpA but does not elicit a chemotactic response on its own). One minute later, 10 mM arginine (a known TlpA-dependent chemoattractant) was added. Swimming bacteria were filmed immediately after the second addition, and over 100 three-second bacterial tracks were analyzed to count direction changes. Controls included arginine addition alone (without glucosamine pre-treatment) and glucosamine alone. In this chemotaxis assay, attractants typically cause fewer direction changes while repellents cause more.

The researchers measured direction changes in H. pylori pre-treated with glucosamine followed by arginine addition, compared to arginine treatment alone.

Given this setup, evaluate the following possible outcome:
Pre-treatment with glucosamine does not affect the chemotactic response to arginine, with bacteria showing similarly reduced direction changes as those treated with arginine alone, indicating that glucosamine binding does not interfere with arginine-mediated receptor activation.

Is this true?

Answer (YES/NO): NO